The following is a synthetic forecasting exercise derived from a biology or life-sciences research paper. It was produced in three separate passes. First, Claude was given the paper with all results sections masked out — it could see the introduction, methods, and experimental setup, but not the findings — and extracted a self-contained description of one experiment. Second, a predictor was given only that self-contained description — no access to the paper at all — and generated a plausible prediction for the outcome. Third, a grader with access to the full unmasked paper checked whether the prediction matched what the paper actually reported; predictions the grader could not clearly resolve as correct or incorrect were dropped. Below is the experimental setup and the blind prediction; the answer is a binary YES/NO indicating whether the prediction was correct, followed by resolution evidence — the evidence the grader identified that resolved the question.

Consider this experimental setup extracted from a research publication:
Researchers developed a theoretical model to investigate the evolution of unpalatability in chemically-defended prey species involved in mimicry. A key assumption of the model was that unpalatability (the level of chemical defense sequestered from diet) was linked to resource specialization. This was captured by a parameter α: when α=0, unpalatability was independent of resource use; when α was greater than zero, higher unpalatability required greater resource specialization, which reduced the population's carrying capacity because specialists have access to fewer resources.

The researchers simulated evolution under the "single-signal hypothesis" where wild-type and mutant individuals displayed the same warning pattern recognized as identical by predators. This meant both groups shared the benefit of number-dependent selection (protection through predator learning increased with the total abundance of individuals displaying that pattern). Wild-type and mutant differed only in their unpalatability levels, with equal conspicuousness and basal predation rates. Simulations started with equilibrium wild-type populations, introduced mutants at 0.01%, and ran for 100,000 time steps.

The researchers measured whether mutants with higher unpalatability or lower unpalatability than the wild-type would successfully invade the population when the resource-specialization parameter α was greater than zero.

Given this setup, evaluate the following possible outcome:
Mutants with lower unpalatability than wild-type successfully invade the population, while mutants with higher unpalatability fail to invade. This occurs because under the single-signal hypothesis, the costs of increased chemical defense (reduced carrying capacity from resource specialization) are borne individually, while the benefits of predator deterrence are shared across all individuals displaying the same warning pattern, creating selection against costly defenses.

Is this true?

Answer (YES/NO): YES